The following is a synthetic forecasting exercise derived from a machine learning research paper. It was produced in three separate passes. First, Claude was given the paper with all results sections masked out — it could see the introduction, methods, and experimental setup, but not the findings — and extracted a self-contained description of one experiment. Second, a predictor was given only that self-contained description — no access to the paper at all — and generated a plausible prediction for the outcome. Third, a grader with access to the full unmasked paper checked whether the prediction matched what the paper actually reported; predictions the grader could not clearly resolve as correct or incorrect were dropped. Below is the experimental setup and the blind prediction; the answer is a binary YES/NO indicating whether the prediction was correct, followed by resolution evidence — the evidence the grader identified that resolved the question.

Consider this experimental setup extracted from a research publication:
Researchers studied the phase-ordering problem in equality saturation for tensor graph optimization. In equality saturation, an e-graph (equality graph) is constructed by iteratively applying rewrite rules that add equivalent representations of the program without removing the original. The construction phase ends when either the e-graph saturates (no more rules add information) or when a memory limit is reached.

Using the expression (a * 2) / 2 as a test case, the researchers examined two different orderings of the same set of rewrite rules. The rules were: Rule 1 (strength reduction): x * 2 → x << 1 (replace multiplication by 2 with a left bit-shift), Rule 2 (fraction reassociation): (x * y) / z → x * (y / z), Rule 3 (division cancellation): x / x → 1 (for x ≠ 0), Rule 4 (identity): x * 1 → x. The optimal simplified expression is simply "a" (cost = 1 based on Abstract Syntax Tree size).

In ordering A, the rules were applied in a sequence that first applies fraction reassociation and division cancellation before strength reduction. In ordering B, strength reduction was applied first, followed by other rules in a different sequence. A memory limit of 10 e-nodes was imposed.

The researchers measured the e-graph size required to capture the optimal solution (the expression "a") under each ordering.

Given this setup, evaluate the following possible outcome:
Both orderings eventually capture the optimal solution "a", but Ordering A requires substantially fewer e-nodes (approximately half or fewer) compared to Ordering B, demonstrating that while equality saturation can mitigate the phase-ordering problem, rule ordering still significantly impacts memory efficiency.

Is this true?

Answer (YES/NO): NO